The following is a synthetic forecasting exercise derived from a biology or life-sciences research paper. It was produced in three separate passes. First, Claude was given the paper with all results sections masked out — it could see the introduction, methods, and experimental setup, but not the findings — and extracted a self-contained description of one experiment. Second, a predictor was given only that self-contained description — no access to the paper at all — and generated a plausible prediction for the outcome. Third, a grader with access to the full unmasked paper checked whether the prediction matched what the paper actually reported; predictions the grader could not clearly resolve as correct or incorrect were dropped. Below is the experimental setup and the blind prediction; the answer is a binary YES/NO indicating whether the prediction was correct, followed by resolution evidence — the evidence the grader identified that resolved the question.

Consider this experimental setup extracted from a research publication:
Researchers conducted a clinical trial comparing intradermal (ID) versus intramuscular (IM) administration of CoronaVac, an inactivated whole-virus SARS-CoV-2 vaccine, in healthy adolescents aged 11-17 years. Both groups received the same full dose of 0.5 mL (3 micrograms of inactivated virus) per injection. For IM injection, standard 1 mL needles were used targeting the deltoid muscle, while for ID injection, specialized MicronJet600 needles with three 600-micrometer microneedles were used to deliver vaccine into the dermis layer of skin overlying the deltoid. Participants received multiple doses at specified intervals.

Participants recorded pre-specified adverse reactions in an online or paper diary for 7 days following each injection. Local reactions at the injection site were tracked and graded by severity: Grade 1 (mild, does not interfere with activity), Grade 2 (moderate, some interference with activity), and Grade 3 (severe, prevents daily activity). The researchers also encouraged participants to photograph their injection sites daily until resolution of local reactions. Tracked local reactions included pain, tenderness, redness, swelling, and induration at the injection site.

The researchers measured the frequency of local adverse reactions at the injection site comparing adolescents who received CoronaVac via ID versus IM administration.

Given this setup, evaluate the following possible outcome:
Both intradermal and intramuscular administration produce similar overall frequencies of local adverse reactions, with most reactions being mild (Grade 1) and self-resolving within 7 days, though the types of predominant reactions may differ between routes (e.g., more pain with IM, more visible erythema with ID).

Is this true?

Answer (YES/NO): NO